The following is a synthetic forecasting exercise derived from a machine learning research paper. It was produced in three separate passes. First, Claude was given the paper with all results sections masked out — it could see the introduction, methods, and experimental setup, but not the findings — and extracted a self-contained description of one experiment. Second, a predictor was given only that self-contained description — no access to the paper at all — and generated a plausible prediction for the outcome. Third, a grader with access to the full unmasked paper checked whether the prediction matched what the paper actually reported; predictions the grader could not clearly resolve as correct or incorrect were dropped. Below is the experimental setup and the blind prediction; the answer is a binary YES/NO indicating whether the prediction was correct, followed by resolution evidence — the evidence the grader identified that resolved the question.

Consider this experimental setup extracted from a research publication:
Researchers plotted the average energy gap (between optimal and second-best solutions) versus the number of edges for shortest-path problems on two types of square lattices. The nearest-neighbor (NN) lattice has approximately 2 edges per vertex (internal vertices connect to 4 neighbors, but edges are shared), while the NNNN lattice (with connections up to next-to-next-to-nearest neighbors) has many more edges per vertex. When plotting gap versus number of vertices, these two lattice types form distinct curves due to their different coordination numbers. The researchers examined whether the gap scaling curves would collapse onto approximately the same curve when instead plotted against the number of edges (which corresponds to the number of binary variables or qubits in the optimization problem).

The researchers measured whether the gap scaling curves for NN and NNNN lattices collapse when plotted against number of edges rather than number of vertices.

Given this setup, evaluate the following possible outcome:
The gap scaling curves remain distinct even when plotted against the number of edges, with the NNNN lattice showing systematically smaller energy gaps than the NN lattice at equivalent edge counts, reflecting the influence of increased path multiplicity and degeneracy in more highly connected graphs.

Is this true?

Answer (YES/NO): NO